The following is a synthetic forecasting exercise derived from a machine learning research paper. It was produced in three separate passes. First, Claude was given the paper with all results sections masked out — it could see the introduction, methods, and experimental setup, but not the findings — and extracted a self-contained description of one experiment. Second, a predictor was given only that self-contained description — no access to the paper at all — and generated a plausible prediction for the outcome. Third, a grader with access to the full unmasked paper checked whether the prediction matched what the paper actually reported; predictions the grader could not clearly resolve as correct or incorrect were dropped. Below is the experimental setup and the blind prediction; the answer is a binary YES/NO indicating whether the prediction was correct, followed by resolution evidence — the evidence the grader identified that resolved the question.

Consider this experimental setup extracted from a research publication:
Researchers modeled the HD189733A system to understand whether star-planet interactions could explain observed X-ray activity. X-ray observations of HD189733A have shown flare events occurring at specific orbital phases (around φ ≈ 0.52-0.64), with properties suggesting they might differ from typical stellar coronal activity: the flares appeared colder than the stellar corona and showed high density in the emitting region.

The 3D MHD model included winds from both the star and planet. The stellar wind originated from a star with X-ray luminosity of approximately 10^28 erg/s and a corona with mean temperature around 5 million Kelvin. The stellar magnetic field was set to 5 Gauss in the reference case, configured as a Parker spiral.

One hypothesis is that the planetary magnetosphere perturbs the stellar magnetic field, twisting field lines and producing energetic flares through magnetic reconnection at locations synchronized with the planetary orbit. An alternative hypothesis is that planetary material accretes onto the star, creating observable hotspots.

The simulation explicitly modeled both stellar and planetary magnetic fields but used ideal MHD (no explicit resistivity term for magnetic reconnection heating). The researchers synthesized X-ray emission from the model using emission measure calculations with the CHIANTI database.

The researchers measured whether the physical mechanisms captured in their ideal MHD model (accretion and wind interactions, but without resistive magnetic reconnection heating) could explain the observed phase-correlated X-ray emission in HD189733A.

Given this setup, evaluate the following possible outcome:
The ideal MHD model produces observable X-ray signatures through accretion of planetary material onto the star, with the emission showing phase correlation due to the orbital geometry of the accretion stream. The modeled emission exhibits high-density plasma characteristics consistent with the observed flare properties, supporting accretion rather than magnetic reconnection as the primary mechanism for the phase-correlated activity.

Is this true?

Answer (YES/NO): NO